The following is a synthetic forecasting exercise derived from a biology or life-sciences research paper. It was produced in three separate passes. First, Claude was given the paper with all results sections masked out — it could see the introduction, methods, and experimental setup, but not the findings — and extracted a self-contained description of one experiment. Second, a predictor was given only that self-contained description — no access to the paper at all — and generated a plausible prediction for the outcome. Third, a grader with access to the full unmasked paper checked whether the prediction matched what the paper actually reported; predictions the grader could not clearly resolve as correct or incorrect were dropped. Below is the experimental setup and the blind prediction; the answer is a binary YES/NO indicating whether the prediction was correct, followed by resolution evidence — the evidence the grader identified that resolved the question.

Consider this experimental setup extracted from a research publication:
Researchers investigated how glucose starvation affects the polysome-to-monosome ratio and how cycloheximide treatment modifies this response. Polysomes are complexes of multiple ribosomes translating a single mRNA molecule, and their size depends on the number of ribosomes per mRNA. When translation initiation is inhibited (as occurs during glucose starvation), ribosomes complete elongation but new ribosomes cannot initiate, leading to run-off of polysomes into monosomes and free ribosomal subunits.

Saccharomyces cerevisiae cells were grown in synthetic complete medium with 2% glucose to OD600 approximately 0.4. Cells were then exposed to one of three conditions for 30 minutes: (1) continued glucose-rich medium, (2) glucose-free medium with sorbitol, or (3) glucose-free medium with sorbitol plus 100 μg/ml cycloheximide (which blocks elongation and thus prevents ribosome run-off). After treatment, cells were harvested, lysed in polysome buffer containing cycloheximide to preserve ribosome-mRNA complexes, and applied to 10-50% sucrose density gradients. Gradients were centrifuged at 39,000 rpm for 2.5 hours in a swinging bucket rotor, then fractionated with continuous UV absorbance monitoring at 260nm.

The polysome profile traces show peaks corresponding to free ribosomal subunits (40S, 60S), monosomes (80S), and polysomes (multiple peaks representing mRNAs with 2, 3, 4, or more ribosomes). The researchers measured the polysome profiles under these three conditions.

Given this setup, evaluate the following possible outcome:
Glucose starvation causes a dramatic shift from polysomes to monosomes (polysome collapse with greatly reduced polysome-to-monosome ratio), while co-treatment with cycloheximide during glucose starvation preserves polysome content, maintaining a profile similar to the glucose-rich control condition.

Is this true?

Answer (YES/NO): YES